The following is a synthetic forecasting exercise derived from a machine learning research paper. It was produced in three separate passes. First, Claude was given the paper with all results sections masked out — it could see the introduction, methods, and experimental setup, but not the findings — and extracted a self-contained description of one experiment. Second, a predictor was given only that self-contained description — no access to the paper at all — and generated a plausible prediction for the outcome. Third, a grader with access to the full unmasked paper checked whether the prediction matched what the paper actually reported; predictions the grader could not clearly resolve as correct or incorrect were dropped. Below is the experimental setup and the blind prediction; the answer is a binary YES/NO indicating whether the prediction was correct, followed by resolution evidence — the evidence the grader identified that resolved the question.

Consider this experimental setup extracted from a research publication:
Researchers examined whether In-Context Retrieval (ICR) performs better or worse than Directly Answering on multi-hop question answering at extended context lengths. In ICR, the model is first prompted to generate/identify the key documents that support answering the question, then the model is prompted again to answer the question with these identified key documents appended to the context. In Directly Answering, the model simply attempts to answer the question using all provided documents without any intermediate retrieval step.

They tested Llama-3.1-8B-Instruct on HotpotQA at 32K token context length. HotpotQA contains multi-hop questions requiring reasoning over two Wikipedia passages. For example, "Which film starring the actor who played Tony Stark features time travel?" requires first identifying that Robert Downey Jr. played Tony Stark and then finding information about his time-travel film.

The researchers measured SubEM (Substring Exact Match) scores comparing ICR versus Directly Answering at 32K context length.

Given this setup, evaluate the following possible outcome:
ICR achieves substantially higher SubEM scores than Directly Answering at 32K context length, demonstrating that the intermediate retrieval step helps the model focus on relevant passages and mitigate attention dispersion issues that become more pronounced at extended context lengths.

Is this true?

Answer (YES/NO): NO